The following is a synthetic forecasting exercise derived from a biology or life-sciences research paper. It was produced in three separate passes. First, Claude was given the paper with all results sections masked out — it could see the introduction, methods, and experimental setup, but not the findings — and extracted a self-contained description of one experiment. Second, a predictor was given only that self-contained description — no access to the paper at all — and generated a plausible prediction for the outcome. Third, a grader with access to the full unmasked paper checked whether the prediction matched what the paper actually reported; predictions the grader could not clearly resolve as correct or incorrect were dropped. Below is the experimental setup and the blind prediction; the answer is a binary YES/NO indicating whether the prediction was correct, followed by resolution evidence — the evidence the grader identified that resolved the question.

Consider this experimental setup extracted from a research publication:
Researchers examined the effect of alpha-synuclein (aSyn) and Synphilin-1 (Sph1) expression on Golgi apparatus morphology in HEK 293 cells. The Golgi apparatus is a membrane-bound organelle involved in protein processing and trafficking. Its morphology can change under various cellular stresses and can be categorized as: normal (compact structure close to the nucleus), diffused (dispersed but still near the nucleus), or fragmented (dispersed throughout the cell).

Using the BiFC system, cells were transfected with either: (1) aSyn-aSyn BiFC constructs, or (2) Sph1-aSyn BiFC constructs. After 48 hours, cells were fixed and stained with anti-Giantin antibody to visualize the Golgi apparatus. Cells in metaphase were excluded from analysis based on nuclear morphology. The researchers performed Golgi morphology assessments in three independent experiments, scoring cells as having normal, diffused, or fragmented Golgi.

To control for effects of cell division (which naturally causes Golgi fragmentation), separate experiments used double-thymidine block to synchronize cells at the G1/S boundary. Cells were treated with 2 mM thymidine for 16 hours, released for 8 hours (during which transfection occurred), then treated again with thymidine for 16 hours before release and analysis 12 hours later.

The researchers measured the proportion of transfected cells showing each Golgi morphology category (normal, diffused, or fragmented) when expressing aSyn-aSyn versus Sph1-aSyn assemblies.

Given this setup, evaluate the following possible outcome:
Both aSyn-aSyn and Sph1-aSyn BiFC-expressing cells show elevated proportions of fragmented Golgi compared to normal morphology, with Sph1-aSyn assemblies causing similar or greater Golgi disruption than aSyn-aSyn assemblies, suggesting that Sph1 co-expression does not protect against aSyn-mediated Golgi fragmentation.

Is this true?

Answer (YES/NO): NO